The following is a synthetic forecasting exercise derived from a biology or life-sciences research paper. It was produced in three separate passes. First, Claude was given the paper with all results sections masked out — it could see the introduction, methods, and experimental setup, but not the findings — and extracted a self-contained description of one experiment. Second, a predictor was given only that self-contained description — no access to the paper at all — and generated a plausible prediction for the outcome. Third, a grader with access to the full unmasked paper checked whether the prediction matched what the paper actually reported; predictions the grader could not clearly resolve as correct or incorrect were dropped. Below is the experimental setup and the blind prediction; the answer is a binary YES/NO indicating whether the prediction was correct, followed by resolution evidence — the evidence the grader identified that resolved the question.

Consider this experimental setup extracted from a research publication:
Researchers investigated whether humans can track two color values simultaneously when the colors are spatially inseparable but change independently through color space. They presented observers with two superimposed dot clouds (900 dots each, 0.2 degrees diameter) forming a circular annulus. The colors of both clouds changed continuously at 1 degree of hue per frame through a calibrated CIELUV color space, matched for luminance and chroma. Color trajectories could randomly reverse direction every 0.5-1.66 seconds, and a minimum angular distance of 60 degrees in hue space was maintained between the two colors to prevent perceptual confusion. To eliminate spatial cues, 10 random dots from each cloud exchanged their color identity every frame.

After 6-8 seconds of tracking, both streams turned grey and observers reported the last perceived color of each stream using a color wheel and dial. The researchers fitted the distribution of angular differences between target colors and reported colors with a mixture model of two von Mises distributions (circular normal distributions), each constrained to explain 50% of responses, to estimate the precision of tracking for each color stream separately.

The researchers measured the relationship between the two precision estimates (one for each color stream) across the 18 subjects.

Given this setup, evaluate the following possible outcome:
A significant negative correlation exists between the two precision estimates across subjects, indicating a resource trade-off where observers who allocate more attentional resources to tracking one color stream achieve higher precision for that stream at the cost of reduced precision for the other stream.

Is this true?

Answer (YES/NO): NO